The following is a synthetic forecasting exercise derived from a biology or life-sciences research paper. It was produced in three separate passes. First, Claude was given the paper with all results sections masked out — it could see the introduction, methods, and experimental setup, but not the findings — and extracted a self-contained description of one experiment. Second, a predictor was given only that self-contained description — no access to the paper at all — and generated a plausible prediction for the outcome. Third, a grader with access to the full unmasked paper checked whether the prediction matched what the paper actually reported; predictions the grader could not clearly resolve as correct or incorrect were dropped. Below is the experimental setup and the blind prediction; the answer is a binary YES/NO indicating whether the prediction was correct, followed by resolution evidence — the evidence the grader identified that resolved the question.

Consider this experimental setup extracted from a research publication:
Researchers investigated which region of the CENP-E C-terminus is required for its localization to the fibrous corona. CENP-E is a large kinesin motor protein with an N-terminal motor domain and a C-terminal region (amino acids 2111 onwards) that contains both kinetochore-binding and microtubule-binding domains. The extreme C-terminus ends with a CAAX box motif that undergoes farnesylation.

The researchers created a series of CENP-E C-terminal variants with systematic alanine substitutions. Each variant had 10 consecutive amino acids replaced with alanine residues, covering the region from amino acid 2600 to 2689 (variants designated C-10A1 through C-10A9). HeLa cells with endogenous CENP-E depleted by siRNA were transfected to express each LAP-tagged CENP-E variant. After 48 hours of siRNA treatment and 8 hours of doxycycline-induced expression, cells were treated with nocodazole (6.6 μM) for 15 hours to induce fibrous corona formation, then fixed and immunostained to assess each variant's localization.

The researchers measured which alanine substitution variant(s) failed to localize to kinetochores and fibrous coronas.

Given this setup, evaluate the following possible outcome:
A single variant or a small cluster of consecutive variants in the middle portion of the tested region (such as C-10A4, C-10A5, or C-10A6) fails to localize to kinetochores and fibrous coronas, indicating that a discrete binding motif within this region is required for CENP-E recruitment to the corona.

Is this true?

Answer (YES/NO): NO